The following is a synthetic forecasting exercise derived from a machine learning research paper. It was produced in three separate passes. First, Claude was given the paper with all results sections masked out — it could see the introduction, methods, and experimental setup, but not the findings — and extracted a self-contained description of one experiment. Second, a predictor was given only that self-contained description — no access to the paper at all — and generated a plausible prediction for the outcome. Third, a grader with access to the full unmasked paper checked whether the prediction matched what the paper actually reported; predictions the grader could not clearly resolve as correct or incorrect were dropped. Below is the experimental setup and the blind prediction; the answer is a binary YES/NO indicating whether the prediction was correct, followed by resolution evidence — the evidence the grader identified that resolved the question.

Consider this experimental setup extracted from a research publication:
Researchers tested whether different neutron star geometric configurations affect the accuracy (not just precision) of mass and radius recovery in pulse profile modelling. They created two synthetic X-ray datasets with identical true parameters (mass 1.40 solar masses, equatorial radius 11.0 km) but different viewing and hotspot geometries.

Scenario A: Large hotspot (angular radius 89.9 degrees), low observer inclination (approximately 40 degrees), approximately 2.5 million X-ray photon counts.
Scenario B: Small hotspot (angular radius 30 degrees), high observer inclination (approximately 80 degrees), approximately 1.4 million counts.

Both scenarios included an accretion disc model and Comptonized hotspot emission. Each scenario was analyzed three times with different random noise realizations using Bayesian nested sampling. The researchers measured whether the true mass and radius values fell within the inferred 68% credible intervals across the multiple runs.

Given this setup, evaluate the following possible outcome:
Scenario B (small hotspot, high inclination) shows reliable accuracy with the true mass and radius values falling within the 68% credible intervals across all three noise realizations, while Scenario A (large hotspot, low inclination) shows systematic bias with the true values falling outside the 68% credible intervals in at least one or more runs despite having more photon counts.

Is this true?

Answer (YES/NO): NO